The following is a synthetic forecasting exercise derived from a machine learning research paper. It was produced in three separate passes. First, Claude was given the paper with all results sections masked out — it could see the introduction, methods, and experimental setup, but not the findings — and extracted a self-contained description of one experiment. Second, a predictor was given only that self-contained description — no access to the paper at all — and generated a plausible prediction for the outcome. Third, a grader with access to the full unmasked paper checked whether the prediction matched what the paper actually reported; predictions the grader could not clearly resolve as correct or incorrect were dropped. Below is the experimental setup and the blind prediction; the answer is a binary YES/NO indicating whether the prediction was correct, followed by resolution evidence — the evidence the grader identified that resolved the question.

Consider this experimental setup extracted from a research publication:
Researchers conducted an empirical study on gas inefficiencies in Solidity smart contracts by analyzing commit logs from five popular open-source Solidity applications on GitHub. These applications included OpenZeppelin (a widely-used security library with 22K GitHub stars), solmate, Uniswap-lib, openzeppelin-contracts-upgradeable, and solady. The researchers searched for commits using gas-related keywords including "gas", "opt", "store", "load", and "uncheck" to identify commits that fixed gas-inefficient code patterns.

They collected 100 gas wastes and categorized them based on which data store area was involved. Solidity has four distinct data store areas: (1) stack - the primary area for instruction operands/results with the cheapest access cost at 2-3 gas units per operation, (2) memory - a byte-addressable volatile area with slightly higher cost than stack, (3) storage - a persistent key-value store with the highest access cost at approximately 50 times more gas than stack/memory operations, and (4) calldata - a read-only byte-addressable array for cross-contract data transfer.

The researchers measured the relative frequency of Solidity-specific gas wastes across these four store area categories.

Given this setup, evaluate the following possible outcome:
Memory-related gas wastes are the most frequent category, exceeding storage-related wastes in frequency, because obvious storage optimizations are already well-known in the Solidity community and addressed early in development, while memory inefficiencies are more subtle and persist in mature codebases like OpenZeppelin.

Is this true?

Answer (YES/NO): NO